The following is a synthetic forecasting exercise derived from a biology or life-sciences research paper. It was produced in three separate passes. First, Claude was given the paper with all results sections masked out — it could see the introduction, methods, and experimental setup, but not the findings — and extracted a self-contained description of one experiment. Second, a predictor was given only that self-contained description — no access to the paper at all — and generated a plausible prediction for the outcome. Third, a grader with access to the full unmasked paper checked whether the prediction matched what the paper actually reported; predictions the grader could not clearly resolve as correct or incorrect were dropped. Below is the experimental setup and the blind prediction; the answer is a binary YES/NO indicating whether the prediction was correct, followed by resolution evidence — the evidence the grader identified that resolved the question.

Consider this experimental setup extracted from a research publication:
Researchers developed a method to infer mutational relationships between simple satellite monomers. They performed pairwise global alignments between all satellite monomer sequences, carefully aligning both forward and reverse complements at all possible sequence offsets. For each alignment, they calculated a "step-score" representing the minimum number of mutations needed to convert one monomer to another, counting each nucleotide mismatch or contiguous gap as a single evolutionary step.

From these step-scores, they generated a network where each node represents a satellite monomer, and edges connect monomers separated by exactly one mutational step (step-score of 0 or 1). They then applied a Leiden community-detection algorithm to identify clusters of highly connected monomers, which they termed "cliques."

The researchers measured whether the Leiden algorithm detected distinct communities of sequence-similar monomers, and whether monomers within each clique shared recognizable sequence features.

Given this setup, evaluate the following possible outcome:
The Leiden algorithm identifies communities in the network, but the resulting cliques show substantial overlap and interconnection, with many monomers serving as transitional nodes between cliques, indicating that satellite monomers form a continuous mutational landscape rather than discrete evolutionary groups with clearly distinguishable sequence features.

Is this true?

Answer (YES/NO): NO